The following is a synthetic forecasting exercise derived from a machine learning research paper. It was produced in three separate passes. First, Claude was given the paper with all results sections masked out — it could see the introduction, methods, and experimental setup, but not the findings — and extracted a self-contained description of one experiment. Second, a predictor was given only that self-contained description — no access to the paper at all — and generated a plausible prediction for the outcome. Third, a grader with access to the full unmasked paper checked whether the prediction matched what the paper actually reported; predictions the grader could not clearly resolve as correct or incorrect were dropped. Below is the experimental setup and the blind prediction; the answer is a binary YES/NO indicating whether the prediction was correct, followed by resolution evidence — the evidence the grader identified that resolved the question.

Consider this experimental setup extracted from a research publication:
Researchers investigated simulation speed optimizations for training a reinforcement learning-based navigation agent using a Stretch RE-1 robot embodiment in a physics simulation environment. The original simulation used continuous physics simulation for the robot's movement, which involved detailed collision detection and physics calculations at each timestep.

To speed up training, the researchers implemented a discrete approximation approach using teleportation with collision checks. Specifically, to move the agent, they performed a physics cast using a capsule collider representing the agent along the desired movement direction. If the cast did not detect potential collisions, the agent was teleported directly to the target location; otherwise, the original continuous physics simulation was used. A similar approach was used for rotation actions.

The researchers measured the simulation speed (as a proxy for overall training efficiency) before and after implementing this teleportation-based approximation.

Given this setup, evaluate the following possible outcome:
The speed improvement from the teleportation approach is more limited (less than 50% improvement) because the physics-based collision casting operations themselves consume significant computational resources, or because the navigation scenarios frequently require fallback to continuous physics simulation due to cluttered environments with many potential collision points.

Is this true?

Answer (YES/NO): YES